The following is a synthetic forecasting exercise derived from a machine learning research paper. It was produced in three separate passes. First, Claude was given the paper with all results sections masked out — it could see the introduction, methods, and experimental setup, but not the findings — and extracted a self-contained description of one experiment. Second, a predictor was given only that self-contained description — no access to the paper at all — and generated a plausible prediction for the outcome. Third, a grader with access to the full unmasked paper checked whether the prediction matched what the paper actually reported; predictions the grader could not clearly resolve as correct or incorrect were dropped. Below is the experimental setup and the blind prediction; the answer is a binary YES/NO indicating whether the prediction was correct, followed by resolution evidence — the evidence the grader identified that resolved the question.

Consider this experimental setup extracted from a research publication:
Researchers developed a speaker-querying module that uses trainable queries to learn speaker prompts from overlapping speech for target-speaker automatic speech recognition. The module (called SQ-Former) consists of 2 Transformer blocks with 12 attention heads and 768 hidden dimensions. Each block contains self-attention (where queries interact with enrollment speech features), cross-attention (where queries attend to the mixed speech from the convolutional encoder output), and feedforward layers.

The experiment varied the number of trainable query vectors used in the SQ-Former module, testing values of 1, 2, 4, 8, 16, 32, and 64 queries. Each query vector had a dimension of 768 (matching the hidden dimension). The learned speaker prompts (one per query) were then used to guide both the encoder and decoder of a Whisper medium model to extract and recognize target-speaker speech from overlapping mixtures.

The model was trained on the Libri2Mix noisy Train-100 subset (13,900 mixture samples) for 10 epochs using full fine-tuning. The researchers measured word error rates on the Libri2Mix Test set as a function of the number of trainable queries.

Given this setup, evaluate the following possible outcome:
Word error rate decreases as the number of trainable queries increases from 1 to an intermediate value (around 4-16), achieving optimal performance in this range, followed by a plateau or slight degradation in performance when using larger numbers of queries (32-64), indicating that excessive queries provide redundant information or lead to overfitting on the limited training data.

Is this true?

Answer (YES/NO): YES